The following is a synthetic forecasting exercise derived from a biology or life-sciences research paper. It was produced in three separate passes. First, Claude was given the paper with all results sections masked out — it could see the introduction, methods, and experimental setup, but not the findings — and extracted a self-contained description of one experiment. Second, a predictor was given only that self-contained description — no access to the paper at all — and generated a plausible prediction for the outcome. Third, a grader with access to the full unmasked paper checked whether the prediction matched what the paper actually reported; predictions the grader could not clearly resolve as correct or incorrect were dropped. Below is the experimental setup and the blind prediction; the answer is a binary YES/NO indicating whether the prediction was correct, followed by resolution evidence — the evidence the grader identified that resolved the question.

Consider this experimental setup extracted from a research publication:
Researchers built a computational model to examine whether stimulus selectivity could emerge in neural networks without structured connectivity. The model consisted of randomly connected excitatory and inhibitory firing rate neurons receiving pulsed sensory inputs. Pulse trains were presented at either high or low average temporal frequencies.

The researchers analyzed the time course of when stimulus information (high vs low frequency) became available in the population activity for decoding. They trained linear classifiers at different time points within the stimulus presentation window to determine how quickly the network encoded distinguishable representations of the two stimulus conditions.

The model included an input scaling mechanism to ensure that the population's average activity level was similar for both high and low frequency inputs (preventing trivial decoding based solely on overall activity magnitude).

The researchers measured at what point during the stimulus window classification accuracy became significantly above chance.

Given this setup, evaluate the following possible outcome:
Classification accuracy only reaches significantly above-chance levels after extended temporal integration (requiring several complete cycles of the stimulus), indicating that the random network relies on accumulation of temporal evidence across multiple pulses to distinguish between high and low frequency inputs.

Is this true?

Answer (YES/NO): NO